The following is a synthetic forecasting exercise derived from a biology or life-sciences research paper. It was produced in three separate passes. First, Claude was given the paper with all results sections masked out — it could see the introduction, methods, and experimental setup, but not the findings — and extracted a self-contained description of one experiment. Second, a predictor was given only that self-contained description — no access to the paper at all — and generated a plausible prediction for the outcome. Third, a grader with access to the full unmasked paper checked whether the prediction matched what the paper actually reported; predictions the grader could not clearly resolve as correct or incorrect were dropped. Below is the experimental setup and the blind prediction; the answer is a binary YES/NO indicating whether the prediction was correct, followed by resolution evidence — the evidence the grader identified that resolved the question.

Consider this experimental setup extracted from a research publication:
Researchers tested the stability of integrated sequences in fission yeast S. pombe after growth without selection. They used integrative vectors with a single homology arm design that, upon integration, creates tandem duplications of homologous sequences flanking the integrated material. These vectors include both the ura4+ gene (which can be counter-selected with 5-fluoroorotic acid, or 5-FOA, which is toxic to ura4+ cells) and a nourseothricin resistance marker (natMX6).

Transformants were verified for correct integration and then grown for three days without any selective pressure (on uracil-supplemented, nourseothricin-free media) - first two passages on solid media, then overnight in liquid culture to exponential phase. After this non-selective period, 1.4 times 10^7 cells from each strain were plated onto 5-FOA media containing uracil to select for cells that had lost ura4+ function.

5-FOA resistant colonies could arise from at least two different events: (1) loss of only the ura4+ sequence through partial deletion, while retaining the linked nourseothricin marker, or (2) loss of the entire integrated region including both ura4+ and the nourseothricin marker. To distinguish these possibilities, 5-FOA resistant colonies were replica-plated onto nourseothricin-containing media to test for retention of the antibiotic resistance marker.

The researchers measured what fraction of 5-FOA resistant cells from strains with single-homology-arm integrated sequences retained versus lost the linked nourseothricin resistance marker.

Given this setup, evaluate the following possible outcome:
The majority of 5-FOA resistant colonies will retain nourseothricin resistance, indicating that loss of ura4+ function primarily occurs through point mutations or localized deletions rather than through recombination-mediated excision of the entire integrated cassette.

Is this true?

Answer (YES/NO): NO